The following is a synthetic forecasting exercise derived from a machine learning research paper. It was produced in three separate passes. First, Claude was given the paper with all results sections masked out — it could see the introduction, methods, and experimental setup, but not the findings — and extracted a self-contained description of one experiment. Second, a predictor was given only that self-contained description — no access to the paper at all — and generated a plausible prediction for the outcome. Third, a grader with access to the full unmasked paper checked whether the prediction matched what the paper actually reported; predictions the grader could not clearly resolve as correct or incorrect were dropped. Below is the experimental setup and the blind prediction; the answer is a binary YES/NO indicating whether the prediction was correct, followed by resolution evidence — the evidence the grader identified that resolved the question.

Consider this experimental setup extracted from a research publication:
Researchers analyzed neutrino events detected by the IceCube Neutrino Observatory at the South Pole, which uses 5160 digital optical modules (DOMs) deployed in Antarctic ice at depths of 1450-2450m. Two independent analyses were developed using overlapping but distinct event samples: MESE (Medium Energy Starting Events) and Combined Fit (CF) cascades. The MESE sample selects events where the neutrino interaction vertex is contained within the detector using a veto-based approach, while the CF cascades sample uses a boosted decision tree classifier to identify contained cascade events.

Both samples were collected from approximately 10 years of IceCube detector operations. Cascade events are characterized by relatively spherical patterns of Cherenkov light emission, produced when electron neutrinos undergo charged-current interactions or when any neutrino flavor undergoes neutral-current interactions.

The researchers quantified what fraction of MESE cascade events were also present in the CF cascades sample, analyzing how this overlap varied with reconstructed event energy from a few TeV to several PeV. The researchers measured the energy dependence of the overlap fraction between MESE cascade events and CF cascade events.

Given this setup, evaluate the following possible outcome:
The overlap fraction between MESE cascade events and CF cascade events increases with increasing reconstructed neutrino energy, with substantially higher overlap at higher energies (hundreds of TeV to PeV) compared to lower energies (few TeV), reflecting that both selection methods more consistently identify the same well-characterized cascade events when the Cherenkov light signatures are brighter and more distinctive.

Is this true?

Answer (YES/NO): YES